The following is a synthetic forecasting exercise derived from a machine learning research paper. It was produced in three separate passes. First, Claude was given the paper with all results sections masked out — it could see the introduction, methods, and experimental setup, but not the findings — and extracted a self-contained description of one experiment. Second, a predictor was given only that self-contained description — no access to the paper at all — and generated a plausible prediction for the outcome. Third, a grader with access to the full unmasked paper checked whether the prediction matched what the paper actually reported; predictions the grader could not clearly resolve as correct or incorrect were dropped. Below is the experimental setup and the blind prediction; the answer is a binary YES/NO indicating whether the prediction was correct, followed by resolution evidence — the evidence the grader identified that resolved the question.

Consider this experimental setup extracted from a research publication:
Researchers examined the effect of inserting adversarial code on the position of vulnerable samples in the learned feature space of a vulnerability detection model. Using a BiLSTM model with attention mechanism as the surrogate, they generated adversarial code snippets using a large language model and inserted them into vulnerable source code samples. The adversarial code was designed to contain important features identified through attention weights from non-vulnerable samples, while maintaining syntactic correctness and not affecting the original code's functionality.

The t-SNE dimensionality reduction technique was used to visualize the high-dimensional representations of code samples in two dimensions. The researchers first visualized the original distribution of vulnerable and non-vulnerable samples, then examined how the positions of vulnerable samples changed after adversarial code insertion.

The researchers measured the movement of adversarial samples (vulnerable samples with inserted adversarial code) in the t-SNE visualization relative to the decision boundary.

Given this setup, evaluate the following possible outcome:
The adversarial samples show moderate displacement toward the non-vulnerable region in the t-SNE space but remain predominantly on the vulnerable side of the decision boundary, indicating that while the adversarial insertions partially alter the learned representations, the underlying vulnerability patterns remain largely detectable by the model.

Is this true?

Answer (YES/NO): NO